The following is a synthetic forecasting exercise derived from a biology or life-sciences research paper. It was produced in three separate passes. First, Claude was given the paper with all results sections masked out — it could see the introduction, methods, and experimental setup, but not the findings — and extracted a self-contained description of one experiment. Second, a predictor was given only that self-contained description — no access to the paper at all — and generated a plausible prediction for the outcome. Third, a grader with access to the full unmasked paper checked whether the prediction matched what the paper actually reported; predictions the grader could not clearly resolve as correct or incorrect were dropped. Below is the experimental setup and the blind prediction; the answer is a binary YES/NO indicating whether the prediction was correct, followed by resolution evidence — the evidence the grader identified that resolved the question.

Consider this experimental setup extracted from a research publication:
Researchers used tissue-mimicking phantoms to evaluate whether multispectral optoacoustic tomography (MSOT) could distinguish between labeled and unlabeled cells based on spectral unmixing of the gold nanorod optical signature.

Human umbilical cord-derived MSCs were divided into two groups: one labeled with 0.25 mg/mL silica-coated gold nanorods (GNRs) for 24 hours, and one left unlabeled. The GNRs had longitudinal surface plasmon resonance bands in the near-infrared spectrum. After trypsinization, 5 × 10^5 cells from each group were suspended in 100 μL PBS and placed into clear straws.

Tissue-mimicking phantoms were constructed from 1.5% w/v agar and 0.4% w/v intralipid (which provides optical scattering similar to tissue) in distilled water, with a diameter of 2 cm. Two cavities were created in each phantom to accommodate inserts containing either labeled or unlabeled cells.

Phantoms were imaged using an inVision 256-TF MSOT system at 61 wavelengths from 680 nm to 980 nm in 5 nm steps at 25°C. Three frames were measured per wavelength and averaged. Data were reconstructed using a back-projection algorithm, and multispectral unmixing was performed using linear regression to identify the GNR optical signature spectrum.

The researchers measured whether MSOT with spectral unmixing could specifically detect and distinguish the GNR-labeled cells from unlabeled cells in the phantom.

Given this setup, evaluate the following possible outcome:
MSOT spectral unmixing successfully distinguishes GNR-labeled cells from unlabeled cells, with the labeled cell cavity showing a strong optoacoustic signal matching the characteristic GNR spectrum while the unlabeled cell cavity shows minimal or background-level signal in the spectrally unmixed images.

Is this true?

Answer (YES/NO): YES